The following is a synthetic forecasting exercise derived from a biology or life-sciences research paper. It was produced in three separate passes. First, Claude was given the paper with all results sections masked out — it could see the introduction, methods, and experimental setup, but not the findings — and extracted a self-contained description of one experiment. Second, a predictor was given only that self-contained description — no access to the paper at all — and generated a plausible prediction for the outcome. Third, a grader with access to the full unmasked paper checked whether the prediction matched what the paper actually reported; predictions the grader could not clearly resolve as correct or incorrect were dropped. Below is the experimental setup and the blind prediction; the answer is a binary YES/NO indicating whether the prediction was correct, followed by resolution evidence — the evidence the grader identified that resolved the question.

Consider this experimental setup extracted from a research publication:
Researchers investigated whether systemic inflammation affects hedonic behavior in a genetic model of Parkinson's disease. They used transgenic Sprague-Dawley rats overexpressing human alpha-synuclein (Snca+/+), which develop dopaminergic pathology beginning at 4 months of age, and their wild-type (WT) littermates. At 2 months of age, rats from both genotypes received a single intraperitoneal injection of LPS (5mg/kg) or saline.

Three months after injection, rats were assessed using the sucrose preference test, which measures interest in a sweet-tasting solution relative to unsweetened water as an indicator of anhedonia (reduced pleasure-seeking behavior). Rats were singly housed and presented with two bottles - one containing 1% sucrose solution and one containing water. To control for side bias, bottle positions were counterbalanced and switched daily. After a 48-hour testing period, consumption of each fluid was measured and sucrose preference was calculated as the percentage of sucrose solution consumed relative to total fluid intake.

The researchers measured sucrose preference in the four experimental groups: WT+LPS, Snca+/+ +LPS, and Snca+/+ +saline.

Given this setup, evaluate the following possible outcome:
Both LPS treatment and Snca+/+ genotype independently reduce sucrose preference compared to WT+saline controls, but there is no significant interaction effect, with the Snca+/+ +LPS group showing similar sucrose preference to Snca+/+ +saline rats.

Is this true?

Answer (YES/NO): NO